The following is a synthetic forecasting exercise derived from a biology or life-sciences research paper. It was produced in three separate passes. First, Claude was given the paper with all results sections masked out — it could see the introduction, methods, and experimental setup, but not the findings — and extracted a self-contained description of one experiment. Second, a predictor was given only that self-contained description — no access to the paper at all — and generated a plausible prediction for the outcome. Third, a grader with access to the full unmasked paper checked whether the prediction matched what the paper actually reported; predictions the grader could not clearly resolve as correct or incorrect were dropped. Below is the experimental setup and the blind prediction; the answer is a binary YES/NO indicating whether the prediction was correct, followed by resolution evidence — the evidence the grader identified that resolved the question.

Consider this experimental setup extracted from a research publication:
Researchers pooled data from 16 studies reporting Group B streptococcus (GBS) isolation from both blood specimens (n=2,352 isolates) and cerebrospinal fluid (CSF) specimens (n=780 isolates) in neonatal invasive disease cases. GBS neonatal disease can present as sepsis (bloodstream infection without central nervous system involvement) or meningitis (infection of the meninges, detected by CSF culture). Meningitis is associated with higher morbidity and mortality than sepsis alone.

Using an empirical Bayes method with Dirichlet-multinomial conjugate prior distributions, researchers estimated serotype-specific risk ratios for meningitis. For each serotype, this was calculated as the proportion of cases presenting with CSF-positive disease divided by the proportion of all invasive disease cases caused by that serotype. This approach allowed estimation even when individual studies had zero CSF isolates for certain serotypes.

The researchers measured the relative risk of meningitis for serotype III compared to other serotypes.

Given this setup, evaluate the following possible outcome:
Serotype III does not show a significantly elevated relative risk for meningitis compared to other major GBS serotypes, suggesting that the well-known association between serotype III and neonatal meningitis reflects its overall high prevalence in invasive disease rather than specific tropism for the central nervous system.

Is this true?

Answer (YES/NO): NO